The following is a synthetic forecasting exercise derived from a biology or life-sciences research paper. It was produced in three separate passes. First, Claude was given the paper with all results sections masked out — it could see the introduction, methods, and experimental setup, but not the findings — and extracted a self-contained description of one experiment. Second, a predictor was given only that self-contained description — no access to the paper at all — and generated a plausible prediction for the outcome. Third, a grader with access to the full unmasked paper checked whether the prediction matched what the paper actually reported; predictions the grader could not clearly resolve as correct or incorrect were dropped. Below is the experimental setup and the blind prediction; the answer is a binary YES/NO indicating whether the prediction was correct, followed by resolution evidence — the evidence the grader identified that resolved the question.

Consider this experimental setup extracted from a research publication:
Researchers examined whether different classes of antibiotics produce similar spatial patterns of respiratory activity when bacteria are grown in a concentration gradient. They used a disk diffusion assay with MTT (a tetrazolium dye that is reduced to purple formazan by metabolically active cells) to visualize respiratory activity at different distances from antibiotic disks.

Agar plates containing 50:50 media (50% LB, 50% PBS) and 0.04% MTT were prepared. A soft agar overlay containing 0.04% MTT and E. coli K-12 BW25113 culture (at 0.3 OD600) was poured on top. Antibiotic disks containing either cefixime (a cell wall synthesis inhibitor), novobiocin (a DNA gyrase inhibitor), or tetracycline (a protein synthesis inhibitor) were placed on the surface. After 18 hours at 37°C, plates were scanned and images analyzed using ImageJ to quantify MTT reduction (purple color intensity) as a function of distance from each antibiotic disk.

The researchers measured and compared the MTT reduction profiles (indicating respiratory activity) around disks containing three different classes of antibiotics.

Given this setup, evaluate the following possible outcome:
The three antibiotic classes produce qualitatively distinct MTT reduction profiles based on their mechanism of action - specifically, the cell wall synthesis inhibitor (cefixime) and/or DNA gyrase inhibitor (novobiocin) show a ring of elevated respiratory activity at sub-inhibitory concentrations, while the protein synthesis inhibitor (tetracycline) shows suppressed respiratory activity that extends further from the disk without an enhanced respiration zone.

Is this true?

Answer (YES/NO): NO